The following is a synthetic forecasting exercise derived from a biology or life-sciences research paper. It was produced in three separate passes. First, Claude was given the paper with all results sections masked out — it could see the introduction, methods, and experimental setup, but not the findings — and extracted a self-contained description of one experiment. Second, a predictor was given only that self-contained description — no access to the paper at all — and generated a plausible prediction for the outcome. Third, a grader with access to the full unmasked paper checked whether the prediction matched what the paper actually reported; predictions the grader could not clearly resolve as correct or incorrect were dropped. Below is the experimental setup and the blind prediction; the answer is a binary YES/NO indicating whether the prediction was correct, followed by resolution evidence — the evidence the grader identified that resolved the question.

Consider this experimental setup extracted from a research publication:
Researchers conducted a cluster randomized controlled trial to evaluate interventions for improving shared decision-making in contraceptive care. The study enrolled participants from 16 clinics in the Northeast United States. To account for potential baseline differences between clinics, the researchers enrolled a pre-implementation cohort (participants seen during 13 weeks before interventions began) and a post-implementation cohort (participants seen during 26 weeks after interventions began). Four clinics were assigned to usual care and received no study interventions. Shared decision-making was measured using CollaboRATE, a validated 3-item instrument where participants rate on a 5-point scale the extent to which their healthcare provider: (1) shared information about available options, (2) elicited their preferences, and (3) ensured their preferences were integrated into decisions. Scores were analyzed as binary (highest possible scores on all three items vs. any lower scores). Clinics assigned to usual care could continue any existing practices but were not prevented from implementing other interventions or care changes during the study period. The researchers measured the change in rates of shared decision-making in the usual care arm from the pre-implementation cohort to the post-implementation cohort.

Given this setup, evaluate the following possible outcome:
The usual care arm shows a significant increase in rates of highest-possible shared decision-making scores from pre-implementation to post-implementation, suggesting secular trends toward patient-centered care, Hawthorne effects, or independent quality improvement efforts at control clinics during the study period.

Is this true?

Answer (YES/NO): NO